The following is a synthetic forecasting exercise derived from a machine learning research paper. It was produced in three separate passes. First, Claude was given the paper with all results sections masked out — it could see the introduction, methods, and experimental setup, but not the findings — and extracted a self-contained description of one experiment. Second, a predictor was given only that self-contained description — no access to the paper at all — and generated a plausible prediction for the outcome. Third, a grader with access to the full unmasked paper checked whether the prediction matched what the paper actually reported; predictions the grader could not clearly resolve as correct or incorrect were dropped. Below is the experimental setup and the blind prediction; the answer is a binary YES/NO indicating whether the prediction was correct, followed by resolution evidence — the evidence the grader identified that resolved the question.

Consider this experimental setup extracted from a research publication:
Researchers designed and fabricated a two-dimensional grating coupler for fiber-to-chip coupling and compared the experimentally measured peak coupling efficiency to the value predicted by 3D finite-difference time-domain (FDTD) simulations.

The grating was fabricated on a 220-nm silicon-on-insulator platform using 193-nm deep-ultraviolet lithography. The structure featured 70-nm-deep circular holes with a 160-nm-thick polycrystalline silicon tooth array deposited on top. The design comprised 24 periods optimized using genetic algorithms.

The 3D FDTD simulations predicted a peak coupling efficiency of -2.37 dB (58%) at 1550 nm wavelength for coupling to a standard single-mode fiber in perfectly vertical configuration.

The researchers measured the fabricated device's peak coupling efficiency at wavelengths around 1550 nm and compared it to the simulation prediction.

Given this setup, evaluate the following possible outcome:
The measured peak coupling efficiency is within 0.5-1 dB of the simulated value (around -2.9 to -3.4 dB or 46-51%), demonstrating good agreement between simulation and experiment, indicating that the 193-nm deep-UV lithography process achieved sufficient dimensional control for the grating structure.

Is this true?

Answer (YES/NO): NO